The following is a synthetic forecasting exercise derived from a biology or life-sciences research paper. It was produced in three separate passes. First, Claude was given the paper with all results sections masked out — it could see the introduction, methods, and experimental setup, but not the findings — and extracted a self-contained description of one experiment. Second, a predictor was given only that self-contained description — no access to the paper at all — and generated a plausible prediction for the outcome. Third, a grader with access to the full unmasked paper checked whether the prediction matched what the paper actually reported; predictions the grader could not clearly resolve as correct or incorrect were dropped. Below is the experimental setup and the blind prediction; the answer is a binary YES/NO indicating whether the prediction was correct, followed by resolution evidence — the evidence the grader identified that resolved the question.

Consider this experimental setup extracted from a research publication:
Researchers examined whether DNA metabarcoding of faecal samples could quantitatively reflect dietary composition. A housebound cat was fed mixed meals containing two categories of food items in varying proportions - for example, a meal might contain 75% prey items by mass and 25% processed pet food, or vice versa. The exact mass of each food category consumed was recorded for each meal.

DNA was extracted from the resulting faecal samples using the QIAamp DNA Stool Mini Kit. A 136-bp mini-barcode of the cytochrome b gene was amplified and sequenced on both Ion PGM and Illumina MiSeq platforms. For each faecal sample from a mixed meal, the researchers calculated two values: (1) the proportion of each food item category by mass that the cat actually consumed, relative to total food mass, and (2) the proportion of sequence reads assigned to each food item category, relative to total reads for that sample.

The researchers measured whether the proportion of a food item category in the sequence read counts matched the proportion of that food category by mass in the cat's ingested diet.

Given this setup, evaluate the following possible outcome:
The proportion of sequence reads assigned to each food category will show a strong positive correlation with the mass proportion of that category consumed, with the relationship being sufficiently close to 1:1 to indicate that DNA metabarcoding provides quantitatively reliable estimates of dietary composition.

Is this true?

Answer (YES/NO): NO